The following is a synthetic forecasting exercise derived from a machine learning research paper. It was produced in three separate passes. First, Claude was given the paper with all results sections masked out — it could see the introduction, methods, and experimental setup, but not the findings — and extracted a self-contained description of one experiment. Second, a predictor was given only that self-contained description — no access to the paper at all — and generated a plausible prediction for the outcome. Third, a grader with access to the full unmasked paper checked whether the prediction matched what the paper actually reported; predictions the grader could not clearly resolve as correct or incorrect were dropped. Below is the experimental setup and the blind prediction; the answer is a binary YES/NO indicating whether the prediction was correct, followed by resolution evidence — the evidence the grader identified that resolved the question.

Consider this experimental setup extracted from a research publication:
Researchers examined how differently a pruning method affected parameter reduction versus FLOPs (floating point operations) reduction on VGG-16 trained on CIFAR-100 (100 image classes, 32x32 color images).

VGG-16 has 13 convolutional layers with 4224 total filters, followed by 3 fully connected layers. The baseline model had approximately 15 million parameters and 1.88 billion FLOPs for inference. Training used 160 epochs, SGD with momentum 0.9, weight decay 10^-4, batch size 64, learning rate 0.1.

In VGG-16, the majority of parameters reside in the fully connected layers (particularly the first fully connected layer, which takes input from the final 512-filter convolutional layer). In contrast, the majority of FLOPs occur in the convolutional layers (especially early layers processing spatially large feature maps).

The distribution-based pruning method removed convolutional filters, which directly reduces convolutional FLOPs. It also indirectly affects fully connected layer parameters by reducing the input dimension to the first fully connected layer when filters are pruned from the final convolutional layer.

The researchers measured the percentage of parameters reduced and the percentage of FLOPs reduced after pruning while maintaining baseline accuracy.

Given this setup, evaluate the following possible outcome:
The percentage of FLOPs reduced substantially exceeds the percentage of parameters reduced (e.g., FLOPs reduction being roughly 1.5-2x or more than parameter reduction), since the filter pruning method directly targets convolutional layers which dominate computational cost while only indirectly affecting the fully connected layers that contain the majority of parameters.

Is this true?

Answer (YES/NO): NO